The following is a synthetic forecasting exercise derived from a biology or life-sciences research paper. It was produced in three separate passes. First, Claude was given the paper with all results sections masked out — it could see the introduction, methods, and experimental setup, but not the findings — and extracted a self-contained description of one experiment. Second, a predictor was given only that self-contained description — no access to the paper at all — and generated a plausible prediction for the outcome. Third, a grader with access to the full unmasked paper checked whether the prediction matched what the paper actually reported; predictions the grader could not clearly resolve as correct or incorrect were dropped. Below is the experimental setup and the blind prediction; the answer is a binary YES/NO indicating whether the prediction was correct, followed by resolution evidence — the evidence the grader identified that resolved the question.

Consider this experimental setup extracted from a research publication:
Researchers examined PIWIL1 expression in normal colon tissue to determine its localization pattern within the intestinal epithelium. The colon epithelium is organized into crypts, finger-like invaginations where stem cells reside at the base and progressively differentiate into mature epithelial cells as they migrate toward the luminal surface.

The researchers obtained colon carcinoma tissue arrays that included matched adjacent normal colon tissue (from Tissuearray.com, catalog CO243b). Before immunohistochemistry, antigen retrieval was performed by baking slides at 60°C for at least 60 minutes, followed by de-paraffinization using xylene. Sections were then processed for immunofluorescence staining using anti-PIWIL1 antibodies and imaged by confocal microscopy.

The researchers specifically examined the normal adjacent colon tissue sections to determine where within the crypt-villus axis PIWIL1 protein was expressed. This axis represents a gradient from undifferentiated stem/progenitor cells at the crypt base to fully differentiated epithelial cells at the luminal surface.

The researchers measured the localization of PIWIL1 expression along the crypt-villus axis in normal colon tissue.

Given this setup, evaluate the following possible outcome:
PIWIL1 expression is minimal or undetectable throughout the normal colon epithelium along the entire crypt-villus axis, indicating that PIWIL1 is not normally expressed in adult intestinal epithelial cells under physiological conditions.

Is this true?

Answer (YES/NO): NO